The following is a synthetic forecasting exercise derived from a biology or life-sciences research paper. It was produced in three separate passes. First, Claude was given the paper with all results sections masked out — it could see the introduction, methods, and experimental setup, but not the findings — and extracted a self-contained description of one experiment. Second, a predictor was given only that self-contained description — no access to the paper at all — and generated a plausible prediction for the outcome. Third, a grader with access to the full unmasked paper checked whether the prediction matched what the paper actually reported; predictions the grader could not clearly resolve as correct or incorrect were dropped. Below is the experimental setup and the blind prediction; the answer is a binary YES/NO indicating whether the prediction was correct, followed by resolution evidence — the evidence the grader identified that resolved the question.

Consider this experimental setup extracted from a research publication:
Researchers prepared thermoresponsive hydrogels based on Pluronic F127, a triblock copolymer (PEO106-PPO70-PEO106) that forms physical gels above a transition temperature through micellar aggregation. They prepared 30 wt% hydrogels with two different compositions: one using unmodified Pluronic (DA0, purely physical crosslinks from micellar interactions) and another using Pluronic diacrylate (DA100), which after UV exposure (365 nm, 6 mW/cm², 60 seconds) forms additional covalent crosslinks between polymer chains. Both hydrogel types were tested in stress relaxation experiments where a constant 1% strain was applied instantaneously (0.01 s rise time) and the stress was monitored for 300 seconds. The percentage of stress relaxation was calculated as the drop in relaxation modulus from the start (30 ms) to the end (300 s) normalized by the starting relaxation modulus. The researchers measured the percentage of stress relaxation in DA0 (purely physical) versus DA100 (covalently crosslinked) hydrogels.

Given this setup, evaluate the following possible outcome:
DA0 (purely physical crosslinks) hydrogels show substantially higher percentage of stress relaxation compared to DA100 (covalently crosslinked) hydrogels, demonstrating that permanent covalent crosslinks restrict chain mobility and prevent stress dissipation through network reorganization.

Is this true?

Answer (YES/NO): YES